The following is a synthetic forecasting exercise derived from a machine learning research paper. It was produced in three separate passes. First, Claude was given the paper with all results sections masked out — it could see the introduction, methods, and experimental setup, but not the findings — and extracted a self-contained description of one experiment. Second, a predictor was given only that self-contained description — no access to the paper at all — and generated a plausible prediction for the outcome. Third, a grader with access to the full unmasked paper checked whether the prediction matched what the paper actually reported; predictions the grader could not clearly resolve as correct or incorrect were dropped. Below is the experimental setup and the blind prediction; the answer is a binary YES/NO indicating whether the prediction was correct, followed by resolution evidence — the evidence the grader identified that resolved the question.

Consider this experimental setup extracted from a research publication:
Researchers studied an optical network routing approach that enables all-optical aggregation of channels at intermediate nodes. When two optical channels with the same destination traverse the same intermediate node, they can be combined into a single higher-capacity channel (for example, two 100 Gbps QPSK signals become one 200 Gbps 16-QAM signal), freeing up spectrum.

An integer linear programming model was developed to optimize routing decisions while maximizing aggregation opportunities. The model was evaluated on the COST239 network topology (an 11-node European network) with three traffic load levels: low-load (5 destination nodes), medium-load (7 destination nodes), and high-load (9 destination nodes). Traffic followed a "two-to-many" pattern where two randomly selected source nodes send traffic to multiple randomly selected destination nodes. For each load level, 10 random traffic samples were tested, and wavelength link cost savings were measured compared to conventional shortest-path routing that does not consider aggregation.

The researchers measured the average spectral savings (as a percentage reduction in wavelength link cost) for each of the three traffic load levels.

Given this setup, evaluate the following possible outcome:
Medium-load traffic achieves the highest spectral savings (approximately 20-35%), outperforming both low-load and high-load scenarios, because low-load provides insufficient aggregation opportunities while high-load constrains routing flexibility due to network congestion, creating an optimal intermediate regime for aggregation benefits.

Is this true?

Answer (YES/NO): NO